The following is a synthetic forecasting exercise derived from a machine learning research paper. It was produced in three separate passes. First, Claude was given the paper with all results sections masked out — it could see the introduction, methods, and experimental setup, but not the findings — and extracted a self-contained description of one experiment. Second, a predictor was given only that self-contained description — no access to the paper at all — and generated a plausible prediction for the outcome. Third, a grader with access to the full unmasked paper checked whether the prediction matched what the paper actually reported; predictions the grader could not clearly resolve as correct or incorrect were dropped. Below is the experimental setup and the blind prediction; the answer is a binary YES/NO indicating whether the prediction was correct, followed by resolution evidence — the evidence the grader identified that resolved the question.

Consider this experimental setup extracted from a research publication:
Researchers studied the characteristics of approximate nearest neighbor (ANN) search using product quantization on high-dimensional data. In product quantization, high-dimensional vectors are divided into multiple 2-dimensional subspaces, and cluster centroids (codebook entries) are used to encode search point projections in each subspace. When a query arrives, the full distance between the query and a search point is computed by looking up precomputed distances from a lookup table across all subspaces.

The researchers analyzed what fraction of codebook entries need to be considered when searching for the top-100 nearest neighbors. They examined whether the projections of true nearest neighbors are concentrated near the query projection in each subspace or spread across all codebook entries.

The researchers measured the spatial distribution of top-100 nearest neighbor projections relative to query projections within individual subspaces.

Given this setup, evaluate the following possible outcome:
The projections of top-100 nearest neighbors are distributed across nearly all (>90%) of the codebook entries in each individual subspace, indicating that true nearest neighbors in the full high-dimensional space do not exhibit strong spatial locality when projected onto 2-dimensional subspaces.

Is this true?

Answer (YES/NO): NO